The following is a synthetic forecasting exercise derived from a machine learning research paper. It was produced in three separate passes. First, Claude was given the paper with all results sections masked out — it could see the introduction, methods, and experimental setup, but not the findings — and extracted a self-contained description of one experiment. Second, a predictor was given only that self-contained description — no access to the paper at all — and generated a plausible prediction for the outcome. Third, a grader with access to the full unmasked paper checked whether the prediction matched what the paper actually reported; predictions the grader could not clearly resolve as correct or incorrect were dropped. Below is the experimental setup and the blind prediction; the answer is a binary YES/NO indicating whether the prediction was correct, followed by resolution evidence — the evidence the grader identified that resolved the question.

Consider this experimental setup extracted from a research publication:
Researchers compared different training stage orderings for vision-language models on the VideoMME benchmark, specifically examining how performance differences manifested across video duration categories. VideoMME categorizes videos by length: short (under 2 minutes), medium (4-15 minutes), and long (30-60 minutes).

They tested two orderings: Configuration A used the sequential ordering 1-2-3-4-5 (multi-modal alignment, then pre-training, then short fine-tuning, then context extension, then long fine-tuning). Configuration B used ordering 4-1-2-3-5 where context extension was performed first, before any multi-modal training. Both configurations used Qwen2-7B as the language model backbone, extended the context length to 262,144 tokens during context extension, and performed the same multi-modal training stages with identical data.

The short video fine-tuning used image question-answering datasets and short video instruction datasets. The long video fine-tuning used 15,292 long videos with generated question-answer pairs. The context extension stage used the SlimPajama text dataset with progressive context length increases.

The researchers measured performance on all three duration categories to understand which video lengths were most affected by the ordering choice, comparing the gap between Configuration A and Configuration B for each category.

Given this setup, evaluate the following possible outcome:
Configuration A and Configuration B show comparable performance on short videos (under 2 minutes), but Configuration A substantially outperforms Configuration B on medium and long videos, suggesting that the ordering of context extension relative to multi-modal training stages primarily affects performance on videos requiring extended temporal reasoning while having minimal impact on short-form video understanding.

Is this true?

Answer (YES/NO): NO